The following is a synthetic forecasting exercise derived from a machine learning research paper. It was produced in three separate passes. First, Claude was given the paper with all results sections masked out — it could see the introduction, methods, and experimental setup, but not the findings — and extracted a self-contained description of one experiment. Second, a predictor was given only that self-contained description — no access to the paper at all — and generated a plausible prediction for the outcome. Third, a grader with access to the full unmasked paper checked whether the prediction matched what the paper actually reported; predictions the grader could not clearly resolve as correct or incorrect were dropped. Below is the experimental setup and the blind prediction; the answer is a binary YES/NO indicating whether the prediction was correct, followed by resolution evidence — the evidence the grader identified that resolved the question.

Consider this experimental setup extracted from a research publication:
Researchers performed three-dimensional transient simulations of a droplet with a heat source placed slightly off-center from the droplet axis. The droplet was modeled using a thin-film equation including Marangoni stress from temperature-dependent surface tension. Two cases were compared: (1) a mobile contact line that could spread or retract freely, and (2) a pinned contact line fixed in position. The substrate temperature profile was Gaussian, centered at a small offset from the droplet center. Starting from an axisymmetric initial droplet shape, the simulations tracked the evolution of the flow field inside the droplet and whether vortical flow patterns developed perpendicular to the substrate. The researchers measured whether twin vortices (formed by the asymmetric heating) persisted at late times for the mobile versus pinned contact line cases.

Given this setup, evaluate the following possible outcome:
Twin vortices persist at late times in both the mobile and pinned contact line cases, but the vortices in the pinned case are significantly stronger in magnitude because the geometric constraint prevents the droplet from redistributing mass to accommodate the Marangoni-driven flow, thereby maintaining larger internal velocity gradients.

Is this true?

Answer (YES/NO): NO